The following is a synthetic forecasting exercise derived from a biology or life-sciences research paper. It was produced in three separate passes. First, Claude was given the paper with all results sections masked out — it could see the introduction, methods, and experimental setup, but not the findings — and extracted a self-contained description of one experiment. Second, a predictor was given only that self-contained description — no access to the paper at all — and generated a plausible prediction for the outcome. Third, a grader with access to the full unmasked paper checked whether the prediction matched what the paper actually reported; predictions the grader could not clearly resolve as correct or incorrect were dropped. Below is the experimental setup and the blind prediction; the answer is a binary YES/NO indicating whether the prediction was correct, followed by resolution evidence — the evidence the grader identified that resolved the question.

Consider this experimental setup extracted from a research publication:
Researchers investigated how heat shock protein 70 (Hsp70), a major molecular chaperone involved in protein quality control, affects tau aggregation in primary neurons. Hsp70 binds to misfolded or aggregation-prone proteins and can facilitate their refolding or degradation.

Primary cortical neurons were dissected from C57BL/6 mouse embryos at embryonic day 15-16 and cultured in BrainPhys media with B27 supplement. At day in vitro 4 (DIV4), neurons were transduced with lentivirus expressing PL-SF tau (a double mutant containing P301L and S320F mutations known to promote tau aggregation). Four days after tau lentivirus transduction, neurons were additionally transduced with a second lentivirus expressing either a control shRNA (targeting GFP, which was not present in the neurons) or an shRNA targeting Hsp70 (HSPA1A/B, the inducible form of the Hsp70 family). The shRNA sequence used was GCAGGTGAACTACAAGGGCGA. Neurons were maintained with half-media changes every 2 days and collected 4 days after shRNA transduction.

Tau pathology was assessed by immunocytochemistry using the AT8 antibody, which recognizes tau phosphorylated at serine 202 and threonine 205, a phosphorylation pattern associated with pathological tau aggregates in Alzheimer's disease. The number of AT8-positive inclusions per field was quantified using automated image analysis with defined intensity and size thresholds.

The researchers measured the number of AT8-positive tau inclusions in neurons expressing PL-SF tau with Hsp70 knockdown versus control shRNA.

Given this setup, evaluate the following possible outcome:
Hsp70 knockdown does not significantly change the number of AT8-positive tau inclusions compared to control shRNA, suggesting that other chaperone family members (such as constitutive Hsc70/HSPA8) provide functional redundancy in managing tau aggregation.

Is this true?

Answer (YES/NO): NO